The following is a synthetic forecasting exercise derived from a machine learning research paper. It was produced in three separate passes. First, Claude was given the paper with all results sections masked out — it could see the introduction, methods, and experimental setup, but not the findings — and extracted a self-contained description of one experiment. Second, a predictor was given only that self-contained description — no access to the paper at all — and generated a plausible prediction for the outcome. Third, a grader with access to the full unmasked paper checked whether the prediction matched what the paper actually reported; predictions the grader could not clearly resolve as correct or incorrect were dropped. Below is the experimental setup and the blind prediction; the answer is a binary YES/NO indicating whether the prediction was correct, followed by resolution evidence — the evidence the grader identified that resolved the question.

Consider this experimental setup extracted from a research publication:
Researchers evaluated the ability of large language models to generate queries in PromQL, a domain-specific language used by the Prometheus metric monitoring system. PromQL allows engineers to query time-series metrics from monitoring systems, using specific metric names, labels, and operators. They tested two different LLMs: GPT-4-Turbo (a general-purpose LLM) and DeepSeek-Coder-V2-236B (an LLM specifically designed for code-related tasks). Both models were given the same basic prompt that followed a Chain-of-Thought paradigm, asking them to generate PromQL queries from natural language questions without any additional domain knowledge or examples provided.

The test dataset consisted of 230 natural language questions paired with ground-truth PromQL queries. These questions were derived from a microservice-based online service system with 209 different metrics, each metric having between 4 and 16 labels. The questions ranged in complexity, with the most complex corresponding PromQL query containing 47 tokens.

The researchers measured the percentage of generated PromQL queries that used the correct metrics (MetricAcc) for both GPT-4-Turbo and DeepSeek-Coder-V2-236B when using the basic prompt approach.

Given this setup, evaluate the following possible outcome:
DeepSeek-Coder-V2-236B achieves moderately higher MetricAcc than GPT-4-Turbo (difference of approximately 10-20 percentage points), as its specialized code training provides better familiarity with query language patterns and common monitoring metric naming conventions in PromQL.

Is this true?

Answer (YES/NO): YES